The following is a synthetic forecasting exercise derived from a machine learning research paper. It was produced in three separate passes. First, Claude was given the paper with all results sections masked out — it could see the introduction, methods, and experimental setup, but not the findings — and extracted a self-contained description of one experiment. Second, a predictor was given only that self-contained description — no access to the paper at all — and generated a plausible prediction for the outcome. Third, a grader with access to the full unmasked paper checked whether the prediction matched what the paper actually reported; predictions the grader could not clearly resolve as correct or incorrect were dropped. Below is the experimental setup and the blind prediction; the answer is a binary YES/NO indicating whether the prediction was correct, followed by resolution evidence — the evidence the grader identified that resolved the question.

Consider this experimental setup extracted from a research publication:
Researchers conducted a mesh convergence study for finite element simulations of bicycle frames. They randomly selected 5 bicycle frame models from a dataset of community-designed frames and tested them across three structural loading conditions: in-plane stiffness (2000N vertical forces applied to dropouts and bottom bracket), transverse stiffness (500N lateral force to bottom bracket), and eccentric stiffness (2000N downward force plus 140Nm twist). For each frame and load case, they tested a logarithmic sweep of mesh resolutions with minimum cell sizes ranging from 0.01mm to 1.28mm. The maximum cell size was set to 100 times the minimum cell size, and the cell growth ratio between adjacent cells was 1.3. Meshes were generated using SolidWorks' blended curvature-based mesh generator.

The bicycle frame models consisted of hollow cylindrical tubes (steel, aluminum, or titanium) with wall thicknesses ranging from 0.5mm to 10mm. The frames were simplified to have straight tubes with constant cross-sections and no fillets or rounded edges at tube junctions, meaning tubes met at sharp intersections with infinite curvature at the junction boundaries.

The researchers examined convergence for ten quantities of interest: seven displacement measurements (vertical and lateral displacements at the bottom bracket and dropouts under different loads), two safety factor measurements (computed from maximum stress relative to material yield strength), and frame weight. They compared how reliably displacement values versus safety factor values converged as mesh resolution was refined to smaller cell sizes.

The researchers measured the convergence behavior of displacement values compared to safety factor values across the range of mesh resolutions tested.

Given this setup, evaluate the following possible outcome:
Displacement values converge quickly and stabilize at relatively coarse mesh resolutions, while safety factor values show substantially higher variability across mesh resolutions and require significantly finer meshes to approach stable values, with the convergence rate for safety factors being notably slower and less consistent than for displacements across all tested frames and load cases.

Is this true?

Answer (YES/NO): NO